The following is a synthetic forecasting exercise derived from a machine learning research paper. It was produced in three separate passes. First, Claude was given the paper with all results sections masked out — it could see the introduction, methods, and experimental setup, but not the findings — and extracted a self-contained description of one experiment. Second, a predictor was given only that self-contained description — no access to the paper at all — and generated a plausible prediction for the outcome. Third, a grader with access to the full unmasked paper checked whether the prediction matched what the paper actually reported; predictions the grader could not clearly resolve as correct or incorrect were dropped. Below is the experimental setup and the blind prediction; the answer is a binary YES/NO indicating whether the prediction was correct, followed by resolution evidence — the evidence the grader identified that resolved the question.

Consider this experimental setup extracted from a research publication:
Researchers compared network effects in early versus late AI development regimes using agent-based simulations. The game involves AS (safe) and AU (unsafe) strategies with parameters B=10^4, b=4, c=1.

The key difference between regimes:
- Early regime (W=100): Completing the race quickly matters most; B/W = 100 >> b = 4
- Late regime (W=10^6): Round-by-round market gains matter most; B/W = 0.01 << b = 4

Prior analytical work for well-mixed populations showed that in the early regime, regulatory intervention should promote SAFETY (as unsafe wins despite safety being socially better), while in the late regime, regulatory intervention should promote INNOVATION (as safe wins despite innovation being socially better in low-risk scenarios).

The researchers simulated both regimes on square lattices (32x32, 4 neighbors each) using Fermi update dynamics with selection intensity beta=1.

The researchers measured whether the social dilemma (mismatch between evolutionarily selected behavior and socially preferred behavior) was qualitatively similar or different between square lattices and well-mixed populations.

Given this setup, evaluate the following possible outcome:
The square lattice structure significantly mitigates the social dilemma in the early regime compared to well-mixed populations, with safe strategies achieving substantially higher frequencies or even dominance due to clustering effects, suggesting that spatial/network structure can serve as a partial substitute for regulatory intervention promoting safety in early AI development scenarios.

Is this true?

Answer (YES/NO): NO